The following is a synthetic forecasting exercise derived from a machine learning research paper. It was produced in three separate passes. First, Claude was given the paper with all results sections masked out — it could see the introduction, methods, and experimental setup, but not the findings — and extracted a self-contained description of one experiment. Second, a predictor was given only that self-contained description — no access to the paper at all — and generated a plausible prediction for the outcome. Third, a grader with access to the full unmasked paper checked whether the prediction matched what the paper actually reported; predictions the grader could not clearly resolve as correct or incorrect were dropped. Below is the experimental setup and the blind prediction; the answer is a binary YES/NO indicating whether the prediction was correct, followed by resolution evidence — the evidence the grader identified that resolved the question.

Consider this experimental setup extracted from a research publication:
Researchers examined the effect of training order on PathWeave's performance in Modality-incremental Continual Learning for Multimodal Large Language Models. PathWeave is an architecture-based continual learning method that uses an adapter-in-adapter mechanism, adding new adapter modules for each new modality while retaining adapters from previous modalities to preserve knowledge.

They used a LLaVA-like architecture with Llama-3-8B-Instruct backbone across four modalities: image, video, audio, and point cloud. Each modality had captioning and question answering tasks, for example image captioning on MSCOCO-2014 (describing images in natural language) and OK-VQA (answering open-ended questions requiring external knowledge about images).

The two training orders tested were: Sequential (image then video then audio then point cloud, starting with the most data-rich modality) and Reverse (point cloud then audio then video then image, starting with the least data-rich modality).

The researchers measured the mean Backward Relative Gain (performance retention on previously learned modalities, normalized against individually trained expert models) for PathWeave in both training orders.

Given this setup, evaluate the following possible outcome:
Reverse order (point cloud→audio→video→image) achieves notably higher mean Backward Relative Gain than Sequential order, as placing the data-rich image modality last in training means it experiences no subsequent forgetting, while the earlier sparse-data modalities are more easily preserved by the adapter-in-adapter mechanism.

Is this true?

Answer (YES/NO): NO